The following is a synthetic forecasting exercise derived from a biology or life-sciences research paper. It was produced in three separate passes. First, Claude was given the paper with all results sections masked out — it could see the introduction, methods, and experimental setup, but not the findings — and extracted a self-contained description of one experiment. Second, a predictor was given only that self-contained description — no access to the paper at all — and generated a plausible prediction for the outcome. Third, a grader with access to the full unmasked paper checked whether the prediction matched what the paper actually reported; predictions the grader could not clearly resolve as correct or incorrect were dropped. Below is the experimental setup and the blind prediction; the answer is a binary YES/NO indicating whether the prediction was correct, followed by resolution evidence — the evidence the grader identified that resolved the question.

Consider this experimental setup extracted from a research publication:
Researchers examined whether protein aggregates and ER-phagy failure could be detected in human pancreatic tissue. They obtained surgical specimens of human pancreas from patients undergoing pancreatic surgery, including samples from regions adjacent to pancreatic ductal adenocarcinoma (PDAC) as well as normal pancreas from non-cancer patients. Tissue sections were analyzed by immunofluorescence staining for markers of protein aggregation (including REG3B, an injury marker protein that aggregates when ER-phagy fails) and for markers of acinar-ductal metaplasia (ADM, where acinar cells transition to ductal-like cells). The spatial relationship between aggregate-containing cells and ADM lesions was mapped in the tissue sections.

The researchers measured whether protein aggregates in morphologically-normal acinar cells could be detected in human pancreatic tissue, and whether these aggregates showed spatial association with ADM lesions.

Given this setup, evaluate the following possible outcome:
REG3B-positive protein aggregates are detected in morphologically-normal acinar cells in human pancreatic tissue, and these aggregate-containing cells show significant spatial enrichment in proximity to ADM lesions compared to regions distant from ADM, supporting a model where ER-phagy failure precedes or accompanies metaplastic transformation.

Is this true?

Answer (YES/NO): YES